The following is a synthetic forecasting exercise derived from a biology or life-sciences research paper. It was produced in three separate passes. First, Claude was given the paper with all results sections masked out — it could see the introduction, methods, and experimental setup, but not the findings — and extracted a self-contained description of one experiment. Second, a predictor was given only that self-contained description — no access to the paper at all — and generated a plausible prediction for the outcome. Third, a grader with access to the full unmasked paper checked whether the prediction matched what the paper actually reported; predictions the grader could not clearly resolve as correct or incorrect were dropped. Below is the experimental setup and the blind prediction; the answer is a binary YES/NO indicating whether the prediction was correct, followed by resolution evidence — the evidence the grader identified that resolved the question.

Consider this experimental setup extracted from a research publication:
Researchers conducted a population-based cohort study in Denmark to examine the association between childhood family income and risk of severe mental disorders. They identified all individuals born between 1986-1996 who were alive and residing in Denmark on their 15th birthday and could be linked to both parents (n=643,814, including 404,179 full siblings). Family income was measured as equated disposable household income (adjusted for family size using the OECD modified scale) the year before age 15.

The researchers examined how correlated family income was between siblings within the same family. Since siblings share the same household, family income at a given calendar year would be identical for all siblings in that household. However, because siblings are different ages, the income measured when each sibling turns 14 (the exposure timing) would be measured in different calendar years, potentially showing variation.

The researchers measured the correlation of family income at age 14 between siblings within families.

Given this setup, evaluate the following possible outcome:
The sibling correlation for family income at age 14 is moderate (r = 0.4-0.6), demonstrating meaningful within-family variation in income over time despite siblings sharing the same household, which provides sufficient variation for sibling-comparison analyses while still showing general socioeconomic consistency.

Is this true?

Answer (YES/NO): NO